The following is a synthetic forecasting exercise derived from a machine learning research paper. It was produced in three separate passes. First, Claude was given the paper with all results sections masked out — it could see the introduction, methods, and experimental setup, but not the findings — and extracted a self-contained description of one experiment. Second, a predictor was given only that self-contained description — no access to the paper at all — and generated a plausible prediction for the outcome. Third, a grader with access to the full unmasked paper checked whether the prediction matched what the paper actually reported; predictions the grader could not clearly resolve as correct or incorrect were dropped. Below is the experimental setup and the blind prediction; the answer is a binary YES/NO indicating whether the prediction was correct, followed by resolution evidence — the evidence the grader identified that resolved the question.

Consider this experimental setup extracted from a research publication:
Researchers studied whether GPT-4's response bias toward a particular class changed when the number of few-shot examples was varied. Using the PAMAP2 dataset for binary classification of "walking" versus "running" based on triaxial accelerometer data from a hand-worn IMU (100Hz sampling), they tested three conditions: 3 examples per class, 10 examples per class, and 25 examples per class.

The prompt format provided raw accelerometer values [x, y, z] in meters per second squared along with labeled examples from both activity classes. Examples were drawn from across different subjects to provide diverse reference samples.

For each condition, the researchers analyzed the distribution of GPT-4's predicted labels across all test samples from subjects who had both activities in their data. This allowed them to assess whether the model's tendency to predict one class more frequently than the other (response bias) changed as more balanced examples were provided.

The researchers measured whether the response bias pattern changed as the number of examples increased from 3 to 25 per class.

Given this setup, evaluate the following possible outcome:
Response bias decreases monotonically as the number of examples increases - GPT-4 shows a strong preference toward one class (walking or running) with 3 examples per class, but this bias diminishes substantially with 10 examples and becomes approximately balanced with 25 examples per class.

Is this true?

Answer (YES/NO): NO